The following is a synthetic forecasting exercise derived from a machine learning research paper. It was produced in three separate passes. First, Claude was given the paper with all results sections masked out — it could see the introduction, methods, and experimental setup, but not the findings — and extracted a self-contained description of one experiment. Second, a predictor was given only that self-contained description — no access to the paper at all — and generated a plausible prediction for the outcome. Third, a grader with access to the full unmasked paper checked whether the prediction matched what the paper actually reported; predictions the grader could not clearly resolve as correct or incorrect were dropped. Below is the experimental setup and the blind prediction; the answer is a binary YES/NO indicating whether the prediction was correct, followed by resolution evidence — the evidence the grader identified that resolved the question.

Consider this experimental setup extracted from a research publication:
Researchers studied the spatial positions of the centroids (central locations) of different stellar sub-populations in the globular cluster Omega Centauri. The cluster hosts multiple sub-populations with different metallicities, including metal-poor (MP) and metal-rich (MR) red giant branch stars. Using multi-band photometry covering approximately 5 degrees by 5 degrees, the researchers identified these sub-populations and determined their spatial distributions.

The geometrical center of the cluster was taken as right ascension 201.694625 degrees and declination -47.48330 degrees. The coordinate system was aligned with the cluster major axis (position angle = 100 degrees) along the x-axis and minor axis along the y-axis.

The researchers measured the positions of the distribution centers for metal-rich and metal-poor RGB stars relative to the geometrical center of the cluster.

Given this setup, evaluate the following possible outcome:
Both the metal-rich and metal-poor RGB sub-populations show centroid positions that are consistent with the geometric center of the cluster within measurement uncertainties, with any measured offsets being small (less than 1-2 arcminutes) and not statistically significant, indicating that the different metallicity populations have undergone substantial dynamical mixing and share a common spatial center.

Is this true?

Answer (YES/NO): NO